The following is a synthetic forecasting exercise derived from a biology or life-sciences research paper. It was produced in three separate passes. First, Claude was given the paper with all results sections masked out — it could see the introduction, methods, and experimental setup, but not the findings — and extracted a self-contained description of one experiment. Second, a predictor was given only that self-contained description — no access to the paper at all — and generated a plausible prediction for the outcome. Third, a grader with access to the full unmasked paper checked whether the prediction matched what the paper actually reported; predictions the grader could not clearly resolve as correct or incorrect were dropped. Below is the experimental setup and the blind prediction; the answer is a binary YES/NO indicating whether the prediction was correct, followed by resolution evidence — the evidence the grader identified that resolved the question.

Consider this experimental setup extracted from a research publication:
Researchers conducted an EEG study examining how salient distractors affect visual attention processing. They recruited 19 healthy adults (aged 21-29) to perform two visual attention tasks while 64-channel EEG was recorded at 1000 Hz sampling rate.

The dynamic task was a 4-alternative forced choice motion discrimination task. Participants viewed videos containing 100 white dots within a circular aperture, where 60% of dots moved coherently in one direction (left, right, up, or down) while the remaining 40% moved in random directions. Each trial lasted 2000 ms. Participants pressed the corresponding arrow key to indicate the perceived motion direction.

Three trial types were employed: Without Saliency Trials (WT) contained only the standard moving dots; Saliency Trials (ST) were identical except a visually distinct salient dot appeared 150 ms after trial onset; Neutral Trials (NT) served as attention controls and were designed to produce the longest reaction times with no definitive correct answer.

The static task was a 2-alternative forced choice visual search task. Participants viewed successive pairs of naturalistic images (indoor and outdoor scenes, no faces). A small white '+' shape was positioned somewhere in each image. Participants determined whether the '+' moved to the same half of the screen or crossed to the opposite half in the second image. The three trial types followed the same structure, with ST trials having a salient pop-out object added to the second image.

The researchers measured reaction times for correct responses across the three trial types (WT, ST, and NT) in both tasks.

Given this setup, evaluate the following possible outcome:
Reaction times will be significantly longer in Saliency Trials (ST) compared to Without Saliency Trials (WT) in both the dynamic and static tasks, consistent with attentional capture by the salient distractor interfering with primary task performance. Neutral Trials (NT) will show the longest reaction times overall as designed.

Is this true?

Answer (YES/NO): YES